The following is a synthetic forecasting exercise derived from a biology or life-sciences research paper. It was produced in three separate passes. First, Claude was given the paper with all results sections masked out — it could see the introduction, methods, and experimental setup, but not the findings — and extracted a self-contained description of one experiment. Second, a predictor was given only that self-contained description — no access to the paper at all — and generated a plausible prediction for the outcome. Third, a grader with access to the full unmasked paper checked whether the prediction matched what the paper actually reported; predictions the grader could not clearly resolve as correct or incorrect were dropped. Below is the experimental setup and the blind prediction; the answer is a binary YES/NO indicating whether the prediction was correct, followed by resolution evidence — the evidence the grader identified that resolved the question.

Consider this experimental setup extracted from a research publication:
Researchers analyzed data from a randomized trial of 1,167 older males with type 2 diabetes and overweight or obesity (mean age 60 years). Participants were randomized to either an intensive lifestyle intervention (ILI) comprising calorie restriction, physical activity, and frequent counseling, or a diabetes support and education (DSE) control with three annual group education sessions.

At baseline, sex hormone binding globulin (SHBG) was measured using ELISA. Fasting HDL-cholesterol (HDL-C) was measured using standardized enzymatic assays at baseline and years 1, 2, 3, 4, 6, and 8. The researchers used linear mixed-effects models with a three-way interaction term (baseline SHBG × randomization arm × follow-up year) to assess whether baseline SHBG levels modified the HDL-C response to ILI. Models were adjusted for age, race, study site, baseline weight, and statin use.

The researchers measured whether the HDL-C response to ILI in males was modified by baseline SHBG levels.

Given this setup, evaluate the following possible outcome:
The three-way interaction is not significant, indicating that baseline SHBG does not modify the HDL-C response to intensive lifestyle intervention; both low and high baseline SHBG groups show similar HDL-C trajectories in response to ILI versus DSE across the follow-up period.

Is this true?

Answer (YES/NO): NO